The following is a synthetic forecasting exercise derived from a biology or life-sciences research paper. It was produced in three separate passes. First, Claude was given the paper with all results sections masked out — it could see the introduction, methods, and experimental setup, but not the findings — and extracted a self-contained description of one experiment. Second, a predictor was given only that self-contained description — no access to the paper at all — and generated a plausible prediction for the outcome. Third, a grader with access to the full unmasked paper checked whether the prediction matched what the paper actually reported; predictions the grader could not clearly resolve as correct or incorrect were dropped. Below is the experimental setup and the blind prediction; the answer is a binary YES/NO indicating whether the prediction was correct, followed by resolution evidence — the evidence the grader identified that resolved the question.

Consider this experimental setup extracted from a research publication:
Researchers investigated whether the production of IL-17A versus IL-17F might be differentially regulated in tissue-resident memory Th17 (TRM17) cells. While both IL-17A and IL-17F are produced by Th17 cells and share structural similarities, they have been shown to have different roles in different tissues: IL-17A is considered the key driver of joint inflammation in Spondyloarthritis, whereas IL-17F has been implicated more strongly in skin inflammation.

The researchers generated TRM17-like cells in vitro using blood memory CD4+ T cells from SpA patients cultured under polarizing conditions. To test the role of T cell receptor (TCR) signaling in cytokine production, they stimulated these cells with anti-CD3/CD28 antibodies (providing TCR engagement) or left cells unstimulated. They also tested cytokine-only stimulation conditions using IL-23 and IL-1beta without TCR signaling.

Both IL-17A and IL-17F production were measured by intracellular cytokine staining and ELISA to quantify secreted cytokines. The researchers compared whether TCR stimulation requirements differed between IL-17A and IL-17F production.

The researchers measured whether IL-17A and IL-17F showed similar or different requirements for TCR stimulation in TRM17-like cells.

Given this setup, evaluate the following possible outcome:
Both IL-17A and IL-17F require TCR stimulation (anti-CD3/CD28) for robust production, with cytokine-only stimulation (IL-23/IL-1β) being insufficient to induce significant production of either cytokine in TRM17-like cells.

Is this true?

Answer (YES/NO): YES